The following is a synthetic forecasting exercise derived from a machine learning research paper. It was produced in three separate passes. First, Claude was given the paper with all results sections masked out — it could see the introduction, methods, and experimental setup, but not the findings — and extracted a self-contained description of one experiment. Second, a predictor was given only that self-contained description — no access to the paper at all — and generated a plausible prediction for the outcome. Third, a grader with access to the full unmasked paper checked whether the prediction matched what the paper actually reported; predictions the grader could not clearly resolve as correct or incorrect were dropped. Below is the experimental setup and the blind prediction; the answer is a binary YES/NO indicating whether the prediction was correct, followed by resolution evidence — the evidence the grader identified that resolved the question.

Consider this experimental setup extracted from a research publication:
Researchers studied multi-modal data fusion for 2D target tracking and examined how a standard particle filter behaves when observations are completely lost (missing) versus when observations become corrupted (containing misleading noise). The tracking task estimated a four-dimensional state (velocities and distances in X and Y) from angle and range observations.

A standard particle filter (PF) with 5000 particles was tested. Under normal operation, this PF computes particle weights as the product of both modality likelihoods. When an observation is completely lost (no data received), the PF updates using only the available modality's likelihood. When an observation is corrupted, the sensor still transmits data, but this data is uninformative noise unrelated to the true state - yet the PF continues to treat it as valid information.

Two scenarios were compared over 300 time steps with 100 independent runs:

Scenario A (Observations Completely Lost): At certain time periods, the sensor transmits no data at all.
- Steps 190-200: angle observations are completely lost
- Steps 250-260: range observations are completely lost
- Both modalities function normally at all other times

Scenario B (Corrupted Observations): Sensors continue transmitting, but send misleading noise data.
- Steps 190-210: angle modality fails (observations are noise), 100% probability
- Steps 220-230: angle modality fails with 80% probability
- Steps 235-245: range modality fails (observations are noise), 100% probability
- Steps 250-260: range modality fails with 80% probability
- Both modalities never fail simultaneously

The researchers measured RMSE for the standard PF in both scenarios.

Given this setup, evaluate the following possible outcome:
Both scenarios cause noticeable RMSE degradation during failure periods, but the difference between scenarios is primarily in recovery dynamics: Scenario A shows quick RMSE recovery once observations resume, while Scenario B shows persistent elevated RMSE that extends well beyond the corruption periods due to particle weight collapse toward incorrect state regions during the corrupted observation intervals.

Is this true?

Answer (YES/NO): NO